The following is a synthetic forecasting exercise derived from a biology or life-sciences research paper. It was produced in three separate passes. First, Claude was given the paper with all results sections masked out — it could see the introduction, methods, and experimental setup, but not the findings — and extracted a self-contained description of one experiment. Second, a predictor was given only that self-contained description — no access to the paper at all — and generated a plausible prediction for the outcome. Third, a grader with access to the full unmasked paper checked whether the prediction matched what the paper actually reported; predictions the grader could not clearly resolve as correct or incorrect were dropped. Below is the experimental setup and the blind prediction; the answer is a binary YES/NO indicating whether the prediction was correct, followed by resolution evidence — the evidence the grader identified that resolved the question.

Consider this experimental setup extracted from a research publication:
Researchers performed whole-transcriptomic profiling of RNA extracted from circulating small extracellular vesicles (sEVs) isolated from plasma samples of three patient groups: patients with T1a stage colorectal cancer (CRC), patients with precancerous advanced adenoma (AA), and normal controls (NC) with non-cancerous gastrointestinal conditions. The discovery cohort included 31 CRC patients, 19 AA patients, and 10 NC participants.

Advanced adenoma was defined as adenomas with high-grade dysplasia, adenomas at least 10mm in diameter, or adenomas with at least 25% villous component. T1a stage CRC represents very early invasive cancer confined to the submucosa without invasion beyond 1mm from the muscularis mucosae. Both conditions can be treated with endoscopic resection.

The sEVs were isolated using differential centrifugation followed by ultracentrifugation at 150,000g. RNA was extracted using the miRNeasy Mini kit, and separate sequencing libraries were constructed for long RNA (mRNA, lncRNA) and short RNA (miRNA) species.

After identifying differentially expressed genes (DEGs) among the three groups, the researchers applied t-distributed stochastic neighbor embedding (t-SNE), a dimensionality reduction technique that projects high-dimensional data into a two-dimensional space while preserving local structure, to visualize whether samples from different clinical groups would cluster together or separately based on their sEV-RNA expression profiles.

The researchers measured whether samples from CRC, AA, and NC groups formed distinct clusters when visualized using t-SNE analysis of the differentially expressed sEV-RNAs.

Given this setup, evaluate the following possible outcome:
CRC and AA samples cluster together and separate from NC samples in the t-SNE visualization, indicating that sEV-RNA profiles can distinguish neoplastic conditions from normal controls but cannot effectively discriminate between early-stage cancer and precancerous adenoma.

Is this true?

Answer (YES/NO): NO